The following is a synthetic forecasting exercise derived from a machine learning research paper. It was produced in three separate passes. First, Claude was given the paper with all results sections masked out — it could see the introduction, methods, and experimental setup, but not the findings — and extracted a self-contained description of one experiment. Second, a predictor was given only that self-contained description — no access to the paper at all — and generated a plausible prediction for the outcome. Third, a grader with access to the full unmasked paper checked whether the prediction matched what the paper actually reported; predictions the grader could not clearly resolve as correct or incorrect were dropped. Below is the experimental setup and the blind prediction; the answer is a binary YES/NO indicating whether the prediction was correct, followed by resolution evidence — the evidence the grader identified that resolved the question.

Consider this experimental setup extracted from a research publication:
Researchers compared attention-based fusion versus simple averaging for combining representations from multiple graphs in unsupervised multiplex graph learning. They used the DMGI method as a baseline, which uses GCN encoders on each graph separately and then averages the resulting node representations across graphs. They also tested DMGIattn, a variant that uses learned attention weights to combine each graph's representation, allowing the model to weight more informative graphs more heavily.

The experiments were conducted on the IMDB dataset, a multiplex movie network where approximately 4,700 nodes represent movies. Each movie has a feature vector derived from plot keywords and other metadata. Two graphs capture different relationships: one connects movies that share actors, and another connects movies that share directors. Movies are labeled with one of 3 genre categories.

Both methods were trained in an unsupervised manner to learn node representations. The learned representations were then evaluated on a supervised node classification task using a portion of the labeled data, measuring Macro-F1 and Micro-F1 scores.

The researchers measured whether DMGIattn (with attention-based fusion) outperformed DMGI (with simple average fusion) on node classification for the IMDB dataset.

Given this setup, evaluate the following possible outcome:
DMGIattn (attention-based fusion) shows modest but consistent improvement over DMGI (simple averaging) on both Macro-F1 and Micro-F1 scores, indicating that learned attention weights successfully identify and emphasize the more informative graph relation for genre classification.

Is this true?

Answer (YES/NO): NO